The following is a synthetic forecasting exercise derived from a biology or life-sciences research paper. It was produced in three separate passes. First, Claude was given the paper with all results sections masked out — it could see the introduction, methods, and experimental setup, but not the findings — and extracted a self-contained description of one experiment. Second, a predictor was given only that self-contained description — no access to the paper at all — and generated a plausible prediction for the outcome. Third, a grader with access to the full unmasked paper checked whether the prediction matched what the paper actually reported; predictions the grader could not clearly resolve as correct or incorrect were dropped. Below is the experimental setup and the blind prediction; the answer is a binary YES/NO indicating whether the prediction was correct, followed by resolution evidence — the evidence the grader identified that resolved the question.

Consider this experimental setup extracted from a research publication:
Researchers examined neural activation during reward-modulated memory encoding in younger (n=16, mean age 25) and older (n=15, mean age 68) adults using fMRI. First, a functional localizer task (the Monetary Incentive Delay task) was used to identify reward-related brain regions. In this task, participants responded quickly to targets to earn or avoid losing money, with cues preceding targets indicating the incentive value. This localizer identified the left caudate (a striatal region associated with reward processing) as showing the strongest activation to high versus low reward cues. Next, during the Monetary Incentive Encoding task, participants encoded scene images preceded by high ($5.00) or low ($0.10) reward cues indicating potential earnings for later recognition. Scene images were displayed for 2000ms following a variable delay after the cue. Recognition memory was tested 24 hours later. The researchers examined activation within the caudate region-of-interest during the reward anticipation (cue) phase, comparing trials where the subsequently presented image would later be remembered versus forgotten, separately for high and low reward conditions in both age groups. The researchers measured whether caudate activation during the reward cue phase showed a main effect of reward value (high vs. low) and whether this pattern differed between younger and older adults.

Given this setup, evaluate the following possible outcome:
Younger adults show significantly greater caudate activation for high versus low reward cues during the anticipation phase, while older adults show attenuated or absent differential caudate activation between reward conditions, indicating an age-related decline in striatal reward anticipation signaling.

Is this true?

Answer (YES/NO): NO